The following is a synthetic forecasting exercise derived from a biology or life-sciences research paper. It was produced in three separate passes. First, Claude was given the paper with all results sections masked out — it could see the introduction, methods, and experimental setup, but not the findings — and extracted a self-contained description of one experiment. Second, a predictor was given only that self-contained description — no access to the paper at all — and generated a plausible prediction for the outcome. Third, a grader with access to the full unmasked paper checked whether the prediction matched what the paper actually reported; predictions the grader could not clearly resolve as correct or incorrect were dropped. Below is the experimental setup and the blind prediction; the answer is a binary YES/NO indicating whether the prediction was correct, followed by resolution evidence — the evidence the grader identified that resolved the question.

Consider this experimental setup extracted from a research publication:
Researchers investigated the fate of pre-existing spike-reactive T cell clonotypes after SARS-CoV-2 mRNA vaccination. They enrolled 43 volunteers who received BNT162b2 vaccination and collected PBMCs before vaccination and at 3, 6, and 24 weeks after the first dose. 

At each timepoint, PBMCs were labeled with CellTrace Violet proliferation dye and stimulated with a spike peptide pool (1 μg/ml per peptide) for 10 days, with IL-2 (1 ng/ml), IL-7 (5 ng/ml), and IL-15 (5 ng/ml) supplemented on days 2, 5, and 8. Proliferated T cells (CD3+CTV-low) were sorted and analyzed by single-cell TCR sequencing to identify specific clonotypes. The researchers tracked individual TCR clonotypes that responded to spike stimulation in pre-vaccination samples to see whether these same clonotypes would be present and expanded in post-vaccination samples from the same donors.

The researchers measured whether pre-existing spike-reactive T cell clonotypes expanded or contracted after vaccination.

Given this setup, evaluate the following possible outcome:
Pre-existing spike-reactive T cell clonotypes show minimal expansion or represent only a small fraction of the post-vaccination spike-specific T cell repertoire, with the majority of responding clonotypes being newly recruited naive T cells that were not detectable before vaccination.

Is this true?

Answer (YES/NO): YES